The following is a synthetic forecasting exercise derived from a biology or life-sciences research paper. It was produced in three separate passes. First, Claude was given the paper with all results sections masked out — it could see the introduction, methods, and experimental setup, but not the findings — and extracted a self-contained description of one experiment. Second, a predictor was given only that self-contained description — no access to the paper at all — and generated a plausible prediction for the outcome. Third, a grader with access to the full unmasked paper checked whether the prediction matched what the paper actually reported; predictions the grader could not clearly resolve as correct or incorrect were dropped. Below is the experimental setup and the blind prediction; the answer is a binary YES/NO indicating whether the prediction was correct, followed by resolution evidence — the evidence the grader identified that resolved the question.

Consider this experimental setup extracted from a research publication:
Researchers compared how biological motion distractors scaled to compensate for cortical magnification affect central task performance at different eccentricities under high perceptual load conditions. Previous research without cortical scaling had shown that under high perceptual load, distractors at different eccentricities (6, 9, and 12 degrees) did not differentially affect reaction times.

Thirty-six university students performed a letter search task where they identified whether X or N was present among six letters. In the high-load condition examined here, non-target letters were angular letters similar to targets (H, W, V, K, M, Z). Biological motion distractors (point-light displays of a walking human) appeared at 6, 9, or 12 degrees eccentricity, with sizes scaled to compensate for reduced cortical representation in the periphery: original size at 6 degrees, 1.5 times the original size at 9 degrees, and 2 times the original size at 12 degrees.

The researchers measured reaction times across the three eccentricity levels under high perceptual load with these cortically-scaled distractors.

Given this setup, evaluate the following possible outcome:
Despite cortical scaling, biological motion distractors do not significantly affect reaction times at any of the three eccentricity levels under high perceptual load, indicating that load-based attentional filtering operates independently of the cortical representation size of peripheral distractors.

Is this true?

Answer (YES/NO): NO